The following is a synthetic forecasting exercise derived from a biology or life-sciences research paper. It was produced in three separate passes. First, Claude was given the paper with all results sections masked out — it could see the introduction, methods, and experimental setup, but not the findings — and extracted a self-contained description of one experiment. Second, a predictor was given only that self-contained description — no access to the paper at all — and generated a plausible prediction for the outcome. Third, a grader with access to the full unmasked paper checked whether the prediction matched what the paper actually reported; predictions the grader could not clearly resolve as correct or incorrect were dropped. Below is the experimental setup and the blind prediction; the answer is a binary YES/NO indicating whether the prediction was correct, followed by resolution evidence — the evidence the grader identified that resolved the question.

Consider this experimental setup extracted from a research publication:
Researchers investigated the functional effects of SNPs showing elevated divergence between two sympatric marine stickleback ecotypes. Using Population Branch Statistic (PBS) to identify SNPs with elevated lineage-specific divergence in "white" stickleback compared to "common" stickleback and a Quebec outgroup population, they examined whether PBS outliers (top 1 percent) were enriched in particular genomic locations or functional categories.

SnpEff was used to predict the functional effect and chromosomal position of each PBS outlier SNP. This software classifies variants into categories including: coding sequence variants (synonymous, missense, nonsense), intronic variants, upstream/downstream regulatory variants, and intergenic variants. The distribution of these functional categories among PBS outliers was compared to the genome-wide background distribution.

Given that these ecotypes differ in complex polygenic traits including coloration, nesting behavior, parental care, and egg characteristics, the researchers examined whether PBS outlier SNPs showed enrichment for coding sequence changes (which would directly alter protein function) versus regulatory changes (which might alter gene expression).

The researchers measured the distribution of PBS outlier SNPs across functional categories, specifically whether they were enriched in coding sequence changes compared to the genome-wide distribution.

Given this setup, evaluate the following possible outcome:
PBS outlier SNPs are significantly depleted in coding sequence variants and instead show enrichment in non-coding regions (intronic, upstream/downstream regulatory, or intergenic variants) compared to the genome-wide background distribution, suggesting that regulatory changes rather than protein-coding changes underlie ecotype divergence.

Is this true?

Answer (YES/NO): YES